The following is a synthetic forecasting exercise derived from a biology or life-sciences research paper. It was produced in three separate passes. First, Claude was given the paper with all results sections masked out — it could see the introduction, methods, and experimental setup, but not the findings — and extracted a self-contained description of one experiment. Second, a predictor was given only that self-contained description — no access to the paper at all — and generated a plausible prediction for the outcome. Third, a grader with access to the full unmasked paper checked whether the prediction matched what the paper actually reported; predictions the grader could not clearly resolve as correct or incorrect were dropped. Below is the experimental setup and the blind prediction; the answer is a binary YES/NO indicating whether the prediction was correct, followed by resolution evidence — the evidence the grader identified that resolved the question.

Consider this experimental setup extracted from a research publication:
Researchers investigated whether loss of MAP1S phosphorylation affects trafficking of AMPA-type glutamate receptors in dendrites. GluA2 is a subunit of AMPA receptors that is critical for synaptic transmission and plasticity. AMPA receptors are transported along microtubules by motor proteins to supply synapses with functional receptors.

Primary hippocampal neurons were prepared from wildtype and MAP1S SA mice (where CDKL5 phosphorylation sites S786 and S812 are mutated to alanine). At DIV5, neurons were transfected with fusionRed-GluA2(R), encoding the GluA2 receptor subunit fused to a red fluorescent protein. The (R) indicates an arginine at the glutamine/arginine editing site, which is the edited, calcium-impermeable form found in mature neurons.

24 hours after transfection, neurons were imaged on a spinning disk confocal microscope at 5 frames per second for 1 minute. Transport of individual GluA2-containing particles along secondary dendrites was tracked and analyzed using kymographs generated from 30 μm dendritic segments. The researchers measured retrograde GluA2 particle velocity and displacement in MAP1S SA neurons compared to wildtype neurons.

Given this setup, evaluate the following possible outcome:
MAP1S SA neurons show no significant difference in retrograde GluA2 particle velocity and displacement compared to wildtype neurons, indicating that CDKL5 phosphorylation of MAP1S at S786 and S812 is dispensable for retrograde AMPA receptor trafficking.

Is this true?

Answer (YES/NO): NO